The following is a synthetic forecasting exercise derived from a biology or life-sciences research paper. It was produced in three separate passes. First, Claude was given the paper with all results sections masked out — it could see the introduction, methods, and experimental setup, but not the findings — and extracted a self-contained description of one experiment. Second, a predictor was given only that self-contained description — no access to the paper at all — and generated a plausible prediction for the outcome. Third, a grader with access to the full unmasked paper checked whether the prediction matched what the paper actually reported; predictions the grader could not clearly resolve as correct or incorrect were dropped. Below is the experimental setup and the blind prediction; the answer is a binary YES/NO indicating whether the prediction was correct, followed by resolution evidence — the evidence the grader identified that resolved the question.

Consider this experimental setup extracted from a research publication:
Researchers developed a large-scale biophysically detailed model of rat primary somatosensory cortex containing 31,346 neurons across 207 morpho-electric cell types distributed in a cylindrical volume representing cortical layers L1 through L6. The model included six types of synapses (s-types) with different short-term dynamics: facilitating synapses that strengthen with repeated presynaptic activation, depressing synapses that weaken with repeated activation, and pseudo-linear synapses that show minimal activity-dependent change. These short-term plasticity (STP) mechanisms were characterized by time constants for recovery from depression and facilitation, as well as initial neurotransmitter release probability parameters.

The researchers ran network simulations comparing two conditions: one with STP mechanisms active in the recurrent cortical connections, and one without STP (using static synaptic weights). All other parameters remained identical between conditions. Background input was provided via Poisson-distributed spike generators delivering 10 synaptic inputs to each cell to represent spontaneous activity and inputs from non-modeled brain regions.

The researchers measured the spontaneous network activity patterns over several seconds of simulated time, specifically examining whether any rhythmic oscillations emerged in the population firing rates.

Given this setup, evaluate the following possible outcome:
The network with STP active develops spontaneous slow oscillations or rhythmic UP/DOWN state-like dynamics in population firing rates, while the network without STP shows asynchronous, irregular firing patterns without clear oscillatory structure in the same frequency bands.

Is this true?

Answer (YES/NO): YES